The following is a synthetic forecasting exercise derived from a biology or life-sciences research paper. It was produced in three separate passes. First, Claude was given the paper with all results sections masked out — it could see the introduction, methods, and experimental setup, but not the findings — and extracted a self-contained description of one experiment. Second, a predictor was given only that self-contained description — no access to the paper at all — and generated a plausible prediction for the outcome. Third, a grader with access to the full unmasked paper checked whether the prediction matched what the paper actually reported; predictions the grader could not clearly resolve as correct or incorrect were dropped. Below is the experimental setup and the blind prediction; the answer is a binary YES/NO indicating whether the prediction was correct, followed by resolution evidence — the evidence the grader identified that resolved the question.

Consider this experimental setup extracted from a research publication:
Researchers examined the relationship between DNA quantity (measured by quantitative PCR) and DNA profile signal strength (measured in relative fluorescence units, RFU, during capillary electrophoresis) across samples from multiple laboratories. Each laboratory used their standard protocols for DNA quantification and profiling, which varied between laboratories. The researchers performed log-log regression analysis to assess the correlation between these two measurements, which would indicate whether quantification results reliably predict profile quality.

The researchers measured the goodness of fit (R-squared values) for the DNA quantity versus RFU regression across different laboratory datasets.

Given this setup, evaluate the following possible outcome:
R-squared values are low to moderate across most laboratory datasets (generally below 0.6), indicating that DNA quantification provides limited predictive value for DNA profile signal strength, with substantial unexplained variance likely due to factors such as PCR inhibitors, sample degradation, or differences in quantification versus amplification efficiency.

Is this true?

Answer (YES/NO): NO